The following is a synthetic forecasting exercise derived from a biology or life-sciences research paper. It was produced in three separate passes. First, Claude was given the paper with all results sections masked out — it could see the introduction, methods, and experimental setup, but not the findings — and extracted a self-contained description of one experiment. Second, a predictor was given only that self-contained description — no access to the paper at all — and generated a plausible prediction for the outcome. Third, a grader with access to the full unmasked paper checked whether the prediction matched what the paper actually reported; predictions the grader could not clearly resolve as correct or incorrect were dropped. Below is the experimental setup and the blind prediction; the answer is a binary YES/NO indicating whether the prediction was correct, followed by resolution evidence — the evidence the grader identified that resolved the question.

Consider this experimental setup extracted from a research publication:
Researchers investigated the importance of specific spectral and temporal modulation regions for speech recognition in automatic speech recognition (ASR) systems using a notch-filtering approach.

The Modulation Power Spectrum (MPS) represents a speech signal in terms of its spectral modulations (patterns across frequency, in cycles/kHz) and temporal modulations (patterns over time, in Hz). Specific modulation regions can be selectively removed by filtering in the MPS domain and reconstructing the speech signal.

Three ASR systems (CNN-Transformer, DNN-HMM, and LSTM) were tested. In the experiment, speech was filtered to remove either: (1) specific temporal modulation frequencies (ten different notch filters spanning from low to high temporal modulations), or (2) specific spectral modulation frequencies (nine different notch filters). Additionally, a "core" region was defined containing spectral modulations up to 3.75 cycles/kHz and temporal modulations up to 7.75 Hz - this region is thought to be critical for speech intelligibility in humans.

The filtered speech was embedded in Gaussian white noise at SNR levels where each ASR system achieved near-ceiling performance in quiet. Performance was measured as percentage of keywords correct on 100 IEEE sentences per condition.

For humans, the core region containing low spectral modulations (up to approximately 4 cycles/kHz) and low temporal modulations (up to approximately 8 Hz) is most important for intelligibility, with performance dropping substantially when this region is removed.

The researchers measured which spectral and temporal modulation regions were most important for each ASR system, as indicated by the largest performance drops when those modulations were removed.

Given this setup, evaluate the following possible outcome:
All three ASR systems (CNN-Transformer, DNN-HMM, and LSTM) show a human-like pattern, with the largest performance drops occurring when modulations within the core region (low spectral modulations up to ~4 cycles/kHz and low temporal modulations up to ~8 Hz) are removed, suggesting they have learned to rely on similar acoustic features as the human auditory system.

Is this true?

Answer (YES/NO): YES